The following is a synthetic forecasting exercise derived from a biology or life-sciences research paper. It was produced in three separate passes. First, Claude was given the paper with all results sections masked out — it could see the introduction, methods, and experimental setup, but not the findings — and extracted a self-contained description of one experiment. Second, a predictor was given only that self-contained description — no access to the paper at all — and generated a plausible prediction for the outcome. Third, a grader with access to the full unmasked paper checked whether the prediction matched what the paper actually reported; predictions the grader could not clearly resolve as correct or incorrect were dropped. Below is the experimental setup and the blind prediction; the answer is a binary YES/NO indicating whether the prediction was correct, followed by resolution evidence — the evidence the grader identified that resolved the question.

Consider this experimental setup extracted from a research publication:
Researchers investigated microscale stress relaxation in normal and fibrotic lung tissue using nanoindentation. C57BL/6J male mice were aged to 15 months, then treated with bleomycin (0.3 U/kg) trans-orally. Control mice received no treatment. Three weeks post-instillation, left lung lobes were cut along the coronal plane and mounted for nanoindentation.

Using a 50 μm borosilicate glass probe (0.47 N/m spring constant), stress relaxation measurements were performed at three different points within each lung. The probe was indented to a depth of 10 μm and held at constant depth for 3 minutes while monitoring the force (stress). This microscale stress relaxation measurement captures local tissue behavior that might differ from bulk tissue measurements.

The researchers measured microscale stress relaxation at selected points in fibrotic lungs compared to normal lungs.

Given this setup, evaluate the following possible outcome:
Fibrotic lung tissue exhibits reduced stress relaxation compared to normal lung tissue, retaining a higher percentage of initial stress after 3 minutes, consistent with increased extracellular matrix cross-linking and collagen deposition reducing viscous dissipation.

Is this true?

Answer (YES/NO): NO